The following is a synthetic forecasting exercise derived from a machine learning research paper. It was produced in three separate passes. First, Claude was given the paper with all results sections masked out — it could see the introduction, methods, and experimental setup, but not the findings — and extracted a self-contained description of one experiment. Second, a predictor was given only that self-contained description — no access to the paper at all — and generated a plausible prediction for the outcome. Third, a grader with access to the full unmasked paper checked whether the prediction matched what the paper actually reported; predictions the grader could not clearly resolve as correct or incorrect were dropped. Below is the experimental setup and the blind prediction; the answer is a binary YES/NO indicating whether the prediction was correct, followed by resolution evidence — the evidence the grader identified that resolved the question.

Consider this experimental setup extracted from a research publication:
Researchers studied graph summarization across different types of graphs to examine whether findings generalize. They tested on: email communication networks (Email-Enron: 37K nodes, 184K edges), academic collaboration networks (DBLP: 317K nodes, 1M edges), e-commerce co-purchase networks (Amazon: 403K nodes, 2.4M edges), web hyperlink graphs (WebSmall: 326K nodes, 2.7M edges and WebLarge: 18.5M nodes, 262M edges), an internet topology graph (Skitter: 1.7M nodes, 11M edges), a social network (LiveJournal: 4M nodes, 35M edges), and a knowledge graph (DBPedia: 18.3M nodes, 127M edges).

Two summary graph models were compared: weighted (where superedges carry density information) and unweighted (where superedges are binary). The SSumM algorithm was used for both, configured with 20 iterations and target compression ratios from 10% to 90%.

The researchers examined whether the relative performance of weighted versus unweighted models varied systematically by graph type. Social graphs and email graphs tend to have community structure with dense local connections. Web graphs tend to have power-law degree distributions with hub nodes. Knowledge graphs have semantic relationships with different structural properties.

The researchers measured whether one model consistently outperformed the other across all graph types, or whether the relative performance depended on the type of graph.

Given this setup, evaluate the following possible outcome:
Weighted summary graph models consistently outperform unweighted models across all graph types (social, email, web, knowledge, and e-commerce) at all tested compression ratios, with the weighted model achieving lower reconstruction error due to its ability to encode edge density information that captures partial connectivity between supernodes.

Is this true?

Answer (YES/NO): NO